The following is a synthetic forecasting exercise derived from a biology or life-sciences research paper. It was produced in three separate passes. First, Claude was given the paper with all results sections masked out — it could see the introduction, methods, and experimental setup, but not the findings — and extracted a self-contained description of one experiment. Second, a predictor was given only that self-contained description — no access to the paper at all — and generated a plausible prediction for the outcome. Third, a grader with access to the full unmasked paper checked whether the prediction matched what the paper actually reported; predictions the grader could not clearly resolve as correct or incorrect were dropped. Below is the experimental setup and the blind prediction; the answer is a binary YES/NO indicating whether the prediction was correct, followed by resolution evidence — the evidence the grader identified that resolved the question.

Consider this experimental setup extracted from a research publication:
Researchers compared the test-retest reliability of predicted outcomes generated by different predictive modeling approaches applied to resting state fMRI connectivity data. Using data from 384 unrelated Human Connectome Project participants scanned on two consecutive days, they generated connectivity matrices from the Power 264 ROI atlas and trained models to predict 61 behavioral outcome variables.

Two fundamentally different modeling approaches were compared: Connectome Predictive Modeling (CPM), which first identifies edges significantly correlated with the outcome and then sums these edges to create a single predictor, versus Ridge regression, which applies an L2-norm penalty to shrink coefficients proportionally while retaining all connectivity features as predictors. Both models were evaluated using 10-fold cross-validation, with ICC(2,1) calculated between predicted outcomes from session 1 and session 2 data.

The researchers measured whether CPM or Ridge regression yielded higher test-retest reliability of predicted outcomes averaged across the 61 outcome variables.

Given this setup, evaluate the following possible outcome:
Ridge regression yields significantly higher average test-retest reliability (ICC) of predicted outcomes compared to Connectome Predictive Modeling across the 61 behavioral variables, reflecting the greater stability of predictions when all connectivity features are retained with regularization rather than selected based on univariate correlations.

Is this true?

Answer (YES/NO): YES